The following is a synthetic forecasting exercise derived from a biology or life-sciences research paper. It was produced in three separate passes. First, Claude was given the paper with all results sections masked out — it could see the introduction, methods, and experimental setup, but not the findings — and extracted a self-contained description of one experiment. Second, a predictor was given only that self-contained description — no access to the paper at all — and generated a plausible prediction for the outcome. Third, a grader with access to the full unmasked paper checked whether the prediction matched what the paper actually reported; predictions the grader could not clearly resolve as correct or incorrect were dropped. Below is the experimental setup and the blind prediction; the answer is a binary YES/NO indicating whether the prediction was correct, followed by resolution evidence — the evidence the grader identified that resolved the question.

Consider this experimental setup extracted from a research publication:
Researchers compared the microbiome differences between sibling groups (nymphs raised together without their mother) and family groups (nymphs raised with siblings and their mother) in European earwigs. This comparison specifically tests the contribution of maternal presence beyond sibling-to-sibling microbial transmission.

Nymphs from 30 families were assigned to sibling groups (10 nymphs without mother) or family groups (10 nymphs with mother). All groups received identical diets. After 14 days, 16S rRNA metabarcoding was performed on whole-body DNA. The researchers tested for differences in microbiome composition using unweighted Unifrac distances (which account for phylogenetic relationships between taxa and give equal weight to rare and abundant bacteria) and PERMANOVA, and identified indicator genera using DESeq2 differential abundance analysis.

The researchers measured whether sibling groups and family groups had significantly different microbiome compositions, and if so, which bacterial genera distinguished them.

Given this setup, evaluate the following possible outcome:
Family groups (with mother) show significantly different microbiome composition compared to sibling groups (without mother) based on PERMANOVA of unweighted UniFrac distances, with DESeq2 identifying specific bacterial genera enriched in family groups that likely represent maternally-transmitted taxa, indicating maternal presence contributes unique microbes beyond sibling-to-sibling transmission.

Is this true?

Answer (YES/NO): YES